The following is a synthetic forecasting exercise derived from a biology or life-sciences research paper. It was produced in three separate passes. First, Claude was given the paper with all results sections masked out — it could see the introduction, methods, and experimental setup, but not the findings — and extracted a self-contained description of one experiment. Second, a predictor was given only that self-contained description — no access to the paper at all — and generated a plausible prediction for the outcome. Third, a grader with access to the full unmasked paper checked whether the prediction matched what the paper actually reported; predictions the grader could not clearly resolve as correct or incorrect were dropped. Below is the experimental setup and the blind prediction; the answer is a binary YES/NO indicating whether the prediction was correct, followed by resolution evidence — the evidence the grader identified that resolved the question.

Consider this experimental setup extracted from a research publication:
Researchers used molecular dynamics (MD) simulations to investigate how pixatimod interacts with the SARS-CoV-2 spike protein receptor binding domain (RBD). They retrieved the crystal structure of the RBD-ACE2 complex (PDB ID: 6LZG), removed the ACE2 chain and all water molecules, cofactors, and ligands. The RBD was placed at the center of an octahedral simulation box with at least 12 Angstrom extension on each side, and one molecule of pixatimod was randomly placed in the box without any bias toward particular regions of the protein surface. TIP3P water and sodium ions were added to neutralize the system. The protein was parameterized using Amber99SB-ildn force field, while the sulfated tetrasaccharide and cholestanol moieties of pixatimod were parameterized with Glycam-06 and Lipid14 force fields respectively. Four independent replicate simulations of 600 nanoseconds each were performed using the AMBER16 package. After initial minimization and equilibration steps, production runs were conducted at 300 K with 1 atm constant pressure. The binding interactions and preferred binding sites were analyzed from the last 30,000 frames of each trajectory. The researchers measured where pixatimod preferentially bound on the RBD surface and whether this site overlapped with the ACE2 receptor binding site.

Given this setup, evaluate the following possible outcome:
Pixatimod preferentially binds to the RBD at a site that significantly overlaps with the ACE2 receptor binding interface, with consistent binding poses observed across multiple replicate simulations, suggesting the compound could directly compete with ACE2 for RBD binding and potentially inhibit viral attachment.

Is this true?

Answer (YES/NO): YES